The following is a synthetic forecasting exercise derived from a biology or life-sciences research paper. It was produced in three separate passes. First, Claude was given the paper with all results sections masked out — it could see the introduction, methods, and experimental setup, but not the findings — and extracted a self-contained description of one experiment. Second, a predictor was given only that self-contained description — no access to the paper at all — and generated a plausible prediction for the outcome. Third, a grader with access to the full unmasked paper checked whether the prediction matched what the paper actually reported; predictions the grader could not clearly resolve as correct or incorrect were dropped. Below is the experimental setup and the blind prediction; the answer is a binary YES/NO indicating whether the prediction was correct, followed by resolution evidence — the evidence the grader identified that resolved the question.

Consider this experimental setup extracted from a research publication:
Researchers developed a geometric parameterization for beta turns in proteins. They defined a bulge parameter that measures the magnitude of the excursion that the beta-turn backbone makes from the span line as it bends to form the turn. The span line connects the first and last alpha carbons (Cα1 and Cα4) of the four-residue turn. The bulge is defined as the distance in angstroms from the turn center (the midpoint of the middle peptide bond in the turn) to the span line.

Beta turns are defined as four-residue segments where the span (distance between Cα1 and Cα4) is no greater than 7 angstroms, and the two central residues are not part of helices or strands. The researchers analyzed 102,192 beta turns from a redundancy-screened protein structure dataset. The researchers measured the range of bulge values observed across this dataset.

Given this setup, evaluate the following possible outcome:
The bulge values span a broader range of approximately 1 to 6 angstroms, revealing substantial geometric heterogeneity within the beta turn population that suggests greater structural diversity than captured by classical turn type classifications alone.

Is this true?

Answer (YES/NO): NO